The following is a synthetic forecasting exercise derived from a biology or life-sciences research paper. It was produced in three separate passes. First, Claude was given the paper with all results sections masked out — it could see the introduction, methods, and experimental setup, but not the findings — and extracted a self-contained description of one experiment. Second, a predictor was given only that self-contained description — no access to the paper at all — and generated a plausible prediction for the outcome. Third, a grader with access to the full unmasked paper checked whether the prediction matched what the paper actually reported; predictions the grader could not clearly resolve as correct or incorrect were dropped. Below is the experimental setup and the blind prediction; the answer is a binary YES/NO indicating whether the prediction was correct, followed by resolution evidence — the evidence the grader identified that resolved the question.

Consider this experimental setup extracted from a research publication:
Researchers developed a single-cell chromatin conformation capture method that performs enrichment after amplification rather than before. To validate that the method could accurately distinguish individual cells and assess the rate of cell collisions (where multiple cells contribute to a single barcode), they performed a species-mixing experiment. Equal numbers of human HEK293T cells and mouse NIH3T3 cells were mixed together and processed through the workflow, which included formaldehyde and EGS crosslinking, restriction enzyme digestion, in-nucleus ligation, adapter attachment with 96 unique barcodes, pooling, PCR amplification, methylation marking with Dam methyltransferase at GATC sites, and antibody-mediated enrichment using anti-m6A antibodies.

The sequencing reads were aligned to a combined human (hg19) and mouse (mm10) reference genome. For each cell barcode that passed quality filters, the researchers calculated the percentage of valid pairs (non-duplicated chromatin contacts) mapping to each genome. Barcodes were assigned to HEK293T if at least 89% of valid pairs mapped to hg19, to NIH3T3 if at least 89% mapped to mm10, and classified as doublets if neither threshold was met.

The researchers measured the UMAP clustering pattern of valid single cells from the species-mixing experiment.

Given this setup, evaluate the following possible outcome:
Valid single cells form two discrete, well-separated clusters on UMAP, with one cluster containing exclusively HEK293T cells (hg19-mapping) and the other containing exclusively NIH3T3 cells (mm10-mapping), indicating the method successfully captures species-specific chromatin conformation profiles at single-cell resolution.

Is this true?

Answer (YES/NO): YES